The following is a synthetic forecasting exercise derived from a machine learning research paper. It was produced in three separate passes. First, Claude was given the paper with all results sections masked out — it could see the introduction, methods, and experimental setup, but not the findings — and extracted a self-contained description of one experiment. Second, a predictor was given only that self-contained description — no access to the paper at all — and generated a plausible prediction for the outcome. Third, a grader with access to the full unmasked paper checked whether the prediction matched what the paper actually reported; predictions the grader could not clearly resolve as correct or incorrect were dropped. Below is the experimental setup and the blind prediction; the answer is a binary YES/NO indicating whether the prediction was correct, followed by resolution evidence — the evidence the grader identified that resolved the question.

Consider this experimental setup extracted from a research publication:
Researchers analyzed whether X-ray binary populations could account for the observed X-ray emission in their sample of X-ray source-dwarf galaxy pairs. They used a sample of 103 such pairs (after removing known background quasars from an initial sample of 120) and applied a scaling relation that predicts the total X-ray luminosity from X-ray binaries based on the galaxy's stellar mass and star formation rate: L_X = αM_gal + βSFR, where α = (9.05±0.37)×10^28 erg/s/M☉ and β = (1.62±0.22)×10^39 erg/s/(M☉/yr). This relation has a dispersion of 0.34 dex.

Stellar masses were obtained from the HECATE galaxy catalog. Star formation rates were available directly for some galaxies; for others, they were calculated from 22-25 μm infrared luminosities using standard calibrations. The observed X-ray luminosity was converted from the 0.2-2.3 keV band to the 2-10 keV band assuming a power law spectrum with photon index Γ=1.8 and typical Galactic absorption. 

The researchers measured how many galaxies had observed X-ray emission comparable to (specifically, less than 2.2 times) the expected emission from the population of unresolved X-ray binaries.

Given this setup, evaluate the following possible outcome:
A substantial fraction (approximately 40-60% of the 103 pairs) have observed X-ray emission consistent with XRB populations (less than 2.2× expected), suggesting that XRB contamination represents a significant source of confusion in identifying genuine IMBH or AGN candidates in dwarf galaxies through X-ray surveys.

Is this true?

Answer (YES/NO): NO